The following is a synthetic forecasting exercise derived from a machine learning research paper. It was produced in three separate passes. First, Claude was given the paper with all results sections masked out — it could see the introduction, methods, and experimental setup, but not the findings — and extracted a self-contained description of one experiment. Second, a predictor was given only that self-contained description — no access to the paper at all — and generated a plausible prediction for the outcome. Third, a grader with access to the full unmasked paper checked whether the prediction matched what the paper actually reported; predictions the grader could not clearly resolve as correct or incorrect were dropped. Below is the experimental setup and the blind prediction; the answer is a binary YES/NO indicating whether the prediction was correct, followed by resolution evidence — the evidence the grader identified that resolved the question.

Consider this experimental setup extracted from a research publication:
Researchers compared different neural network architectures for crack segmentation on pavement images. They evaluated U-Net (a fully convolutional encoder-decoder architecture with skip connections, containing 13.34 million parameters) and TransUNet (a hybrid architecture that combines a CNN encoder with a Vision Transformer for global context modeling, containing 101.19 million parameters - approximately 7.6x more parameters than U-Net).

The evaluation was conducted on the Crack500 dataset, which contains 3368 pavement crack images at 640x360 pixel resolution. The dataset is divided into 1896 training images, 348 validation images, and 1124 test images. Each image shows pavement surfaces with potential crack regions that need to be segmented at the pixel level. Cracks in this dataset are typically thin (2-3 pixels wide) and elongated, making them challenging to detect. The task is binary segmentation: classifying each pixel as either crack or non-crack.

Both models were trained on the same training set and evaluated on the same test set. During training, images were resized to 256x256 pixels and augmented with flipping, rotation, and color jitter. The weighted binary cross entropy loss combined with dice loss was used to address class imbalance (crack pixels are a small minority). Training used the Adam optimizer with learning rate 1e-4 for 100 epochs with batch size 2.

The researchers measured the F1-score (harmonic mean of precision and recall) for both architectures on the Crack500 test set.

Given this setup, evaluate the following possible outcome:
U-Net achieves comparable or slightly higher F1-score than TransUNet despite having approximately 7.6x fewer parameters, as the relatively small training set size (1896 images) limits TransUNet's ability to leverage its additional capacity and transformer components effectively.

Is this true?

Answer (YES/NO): YES